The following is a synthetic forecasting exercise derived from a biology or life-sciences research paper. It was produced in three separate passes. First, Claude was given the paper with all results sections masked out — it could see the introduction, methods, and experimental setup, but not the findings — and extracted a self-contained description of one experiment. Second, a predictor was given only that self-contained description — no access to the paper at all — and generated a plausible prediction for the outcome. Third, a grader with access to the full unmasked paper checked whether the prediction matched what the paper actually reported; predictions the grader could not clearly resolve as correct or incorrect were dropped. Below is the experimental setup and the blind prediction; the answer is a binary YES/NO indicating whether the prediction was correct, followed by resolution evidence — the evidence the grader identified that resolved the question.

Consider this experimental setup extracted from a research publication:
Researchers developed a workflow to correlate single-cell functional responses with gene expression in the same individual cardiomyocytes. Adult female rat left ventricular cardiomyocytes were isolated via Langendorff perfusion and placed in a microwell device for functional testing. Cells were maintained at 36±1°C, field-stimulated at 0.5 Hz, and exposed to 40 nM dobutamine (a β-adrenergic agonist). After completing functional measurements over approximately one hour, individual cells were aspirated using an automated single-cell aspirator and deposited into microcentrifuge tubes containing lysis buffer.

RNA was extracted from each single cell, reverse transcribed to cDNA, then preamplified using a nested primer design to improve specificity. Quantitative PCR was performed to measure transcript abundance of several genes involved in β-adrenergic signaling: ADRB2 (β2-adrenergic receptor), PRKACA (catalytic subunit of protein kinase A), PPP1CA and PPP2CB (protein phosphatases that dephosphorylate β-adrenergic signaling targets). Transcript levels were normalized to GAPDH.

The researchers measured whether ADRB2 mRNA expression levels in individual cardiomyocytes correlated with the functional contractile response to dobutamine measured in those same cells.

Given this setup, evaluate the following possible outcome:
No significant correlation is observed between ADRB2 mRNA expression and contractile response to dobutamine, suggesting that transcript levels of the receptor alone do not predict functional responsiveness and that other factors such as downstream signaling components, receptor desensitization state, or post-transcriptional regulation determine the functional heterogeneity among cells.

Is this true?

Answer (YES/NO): YES